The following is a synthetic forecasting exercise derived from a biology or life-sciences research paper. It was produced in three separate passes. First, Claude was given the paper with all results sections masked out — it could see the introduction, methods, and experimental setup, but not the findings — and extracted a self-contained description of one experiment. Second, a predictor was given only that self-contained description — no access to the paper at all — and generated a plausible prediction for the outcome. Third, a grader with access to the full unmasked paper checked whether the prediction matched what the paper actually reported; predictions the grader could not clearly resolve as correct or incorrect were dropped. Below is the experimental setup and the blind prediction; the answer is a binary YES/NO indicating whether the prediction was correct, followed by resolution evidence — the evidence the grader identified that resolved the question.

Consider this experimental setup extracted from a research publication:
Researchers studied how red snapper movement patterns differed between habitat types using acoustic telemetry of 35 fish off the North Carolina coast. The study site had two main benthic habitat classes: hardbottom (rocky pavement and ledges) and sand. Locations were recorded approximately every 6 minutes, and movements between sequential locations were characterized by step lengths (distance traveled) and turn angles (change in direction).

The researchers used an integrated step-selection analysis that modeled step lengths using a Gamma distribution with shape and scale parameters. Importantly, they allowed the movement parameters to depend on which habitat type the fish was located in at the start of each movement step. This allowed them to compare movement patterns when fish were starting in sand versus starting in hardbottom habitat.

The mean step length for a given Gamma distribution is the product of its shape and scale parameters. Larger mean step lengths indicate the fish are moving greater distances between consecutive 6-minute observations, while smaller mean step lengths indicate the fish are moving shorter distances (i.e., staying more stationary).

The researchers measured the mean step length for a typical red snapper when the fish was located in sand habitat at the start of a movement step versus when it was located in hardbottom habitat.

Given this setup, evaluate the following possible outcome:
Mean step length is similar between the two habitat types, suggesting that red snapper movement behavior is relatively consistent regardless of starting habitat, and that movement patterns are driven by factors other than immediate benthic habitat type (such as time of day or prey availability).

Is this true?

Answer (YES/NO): NO